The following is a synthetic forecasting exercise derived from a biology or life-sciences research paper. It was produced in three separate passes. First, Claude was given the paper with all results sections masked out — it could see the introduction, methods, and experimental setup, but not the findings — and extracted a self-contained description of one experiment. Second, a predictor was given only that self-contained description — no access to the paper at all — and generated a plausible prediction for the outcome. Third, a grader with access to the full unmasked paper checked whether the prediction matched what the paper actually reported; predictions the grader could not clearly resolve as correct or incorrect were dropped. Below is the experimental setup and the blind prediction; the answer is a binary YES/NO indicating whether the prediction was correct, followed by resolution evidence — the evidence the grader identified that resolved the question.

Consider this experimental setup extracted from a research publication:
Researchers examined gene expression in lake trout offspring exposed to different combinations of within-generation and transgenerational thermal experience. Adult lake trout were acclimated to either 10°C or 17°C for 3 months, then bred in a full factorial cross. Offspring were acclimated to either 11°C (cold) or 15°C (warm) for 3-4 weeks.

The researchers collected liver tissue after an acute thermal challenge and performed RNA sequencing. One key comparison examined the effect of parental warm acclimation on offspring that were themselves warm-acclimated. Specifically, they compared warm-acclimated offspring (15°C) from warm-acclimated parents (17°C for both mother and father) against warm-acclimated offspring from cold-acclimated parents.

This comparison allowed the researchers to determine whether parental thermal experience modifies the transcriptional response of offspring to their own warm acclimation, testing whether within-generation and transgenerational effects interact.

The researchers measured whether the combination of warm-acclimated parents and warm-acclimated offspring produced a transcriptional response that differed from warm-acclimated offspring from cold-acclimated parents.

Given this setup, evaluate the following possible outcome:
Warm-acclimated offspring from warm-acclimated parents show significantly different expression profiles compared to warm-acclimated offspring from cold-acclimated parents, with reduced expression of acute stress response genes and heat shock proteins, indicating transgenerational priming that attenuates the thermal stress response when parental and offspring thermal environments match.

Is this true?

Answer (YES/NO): NO